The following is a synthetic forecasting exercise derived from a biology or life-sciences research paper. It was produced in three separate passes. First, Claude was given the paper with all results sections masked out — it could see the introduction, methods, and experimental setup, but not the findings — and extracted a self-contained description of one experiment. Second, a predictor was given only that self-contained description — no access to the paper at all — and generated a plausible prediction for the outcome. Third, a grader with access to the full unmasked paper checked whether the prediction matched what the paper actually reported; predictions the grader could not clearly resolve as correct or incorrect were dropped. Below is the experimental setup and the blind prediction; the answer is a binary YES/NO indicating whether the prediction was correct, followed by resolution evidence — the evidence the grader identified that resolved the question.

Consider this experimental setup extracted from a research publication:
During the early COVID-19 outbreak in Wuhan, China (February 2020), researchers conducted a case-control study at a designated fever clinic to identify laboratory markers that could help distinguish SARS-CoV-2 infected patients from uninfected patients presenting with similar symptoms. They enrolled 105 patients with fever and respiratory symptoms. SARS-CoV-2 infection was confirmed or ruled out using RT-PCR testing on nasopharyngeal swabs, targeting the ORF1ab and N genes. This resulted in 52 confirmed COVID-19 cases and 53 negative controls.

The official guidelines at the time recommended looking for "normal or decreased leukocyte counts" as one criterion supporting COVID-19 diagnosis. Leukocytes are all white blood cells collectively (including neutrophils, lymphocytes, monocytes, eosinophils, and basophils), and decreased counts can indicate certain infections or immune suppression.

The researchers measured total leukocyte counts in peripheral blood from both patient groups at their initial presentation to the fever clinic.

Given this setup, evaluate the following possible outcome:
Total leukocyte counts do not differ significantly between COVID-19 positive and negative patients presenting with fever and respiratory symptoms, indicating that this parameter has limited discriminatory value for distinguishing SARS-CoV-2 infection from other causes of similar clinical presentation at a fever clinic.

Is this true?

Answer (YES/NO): YES